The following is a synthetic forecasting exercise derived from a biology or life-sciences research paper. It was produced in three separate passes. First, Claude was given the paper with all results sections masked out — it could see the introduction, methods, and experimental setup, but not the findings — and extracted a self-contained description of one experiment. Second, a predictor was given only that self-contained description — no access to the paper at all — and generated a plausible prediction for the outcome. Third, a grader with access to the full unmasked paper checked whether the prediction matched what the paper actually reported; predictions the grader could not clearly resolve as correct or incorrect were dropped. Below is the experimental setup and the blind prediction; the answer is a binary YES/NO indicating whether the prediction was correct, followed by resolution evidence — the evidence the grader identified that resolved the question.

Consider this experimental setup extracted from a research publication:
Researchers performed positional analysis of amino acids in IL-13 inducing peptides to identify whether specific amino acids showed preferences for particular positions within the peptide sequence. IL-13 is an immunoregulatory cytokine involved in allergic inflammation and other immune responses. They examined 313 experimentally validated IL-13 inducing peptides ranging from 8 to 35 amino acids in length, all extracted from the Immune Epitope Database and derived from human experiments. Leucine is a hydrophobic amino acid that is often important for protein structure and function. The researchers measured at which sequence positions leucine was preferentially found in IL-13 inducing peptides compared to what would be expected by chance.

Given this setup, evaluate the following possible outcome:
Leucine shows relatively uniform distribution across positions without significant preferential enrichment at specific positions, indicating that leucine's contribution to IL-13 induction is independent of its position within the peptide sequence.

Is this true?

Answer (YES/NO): NO